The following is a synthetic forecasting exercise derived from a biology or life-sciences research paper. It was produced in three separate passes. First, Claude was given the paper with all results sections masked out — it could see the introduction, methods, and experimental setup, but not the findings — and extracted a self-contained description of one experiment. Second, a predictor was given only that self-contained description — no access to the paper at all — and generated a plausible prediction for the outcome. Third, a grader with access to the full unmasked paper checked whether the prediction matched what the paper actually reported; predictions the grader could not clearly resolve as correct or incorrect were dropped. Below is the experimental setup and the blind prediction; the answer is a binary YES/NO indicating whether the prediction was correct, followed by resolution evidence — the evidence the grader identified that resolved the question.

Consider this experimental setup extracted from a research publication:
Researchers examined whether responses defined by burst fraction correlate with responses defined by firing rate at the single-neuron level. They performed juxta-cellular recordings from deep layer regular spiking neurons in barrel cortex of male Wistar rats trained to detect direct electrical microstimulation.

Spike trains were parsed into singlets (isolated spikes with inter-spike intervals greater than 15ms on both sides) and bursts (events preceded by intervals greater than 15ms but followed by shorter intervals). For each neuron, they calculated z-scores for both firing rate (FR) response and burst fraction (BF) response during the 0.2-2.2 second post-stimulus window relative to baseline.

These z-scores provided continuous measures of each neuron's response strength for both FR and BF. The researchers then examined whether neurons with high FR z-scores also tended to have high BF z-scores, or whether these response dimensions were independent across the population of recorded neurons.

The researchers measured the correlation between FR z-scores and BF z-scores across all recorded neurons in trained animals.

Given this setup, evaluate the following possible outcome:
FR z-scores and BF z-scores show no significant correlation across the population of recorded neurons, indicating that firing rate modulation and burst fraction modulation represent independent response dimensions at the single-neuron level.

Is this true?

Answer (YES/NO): NO